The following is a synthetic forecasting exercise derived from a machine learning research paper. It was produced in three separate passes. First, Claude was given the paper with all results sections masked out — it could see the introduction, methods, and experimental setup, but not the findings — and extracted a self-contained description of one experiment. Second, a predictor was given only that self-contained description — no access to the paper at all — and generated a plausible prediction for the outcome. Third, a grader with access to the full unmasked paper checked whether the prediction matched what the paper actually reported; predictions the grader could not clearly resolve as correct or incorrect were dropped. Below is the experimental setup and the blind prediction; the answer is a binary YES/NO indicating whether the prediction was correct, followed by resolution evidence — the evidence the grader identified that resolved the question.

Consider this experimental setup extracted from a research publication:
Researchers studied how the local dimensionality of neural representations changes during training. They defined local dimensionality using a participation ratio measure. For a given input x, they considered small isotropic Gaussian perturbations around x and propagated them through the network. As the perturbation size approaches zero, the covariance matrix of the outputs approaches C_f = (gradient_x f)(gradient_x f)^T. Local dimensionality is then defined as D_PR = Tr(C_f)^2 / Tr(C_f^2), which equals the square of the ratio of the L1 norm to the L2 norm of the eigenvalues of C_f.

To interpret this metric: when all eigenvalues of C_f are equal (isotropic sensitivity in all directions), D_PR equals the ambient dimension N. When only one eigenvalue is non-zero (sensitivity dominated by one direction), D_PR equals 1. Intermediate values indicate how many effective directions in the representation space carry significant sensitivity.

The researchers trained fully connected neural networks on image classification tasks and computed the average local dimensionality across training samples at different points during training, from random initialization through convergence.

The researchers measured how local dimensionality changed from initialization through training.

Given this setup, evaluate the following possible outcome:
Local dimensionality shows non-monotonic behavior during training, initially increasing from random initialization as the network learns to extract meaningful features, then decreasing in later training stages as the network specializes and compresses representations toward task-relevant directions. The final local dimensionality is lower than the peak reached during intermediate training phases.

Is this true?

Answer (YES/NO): NO